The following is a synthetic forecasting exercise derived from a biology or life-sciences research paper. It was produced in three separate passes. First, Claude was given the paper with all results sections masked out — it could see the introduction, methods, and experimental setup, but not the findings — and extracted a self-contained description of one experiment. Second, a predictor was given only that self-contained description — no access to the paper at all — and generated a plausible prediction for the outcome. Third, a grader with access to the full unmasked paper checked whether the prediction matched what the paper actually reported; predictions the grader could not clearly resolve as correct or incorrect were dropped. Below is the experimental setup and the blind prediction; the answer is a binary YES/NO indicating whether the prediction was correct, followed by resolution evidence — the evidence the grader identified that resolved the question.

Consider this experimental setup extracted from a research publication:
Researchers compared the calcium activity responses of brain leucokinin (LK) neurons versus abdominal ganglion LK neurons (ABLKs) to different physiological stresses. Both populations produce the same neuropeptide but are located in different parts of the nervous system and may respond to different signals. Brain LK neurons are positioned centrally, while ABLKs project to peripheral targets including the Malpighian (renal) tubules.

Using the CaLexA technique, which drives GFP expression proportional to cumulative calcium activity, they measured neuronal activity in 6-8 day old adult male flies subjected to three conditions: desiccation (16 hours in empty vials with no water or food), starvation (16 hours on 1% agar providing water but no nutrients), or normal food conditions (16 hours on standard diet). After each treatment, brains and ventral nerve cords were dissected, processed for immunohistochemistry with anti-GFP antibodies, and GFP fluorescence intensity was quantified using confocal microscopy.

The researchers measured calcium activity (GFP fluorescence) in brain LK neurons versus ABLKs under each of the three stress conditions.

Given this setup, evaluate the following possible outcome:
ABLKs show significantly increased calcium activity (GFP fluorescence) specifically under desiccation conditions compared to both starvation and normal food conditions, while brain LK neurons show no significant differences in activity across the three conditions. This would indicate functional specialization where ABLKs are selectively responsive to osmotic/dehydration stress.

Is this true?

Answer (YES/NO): NO